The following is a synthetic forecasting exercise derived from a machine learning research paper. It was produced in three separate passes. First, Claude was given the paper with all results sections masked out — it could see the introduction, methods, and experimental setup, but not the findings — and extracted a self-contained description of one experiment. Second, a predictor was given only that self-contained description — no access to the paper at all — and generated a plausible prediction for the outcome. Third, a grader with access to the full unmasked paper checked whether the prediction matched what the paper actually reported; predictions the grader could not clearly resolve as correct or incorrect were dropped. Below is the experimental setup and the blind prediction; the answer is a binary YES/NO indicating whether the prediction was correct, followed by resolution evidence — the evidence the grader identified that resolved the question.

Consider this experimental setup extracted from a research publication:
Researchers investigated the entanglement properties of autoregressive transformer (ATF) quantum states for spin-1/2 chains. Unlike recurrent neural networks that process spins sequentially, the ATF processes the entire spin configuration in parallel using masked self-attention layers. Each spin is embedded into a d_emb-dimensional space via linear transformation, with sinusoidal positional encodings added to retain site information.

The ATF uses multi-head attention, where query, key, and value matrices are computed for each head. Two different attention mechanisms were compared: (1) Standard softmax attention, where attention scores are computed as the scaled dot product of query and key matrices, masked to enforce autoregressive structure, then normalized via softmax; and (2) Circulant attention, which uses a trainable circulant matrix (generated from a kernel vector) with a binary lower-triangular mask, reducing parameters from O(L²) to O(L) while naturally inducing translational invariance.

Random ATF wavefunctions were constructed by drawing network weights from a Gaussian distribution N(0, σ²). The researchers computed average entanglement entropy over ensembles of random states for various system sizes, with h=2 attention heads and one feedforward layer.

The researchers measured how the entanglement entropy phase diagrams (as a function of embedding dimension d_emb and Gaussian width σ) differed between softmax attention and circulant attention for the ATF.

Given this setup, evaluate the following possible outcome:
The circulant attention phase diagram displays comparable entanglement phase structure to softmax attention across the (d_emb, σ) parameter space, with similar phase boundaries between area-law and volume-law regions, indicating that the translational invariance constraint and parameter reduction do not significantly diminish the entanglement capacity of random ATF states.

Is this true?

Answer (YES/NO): NO